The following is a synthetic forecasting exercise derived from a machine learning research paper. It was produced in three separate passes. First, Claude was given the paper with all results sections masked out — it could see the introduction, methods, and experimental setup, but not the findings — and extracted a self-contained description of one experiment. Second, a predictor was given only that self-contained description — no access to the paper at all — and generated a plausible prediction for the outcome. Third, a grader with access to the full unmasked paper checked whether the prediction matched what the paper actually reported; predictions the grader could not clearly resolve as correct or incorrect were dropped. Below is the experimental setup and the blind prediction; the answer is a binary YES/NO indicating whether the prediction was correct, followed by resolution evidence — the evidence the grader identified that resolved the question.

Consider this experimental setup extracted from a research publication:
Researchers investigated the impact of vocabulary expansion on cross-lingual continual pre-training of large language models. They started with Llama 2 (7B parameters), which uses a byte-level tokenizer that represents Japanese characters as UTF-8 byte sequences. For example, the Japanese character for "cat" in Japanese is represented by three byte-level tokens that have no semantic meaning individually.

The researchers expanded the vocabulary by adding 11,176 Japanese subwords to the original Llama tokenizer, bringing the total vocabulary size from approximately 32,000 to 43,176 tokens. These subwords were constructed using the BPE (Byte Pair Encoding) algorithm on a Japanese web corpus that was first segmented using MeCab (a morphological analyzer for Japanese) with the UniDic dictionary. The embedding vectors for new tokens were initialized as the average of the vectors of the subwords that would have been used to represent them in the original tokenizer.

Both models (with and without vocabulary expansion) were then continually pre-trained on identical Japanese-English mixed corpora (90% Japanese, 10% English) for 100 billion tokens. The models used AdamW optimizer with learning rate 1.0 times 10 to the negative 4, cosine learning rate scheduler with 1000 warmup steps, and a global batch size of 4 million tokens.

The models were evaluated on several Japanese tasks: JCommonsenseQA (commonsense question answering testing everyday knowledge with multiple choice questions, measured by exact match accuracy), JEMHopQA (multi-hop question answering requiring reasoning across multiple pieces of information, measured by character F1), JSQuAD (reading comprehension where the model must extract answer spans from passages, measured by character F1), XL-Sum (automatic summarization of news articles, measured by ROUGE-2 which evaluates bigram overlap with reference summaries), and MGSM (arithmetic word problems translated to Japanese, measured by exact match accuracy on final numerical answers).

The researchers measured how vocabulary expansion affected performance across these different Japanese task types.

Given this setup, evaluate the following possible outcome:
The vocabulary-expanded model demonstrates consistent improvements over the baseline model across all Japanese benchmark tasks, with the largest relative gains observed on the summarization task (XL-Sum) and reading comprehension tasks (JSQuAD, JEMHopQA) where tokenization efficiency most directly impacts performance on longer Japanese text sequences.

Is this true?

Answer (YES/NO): NO